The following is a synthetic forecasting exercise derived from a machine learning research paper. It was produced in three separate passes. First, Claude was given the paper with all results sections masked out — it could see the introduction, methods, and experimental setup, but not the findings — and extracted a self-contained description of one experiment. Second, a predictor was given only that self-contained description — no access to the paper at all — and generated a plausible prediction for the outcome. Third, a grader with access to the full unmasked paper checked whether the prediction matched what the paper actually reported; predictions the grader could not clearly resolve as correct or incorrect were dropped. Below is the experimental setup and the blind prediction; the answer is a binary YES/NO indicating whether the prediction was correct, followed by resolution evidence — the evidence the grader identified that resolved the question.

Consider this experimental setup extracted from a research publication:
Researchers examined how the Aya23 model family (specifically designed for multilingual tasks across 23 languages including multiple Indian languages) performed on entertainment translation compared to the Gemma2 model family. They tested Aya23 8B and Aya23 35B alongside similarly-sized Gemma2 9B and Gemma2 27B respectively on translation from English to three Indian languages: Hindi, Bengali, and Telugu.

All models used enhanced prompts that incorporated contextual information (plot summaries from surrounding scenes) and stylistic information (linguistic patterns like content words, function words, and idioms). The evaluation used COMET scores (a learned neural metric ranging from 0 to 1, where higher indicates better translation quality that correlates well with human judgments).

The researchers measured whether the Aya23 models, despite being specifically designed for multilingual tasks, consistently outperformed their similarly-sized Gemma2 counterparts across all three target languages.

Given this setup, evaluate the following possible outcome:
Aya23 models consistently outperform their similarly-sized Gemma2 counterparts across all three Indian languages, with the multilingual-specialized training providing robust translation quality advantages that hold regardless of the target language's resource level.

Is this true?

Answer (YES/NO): NO